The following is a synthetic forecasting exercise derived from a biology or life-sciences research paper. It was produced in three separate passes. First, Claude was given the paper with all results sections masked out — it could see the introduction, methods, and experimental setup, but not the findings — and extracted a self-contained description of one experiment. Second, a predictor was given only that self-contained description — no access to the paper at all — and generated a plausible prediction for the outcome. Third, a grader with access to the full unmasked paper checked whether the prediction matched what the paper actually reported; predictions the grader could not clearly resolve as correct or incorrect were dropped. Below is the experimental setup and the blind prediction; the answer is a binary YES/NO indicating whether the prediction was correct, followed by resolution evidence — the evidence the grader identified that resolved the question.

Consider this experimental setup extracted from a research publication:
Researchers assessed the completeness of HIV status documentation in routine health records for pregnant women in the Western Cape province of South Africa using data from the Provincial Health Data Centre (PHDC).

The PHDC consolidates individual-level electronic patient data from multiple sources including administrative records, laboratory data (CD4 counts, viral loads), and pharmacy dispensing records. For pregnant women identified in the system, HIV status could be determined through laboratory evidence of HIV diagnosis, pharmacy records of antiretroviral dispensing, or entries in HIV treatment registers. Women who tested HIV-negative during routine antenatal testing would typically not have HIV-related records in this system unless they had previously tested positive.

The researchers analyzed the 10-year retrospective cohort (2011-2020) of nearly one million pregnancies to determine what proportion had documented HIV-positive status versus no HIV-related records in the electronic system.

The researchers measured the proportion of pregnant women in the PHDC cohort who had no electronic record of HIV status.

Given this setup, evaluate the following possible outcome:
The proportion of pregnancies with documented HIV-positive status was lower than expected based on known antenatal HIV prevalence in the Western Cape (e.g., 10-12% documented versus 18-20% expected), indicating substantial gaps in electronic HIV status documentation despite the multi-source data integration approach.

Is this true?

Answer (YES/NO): NO